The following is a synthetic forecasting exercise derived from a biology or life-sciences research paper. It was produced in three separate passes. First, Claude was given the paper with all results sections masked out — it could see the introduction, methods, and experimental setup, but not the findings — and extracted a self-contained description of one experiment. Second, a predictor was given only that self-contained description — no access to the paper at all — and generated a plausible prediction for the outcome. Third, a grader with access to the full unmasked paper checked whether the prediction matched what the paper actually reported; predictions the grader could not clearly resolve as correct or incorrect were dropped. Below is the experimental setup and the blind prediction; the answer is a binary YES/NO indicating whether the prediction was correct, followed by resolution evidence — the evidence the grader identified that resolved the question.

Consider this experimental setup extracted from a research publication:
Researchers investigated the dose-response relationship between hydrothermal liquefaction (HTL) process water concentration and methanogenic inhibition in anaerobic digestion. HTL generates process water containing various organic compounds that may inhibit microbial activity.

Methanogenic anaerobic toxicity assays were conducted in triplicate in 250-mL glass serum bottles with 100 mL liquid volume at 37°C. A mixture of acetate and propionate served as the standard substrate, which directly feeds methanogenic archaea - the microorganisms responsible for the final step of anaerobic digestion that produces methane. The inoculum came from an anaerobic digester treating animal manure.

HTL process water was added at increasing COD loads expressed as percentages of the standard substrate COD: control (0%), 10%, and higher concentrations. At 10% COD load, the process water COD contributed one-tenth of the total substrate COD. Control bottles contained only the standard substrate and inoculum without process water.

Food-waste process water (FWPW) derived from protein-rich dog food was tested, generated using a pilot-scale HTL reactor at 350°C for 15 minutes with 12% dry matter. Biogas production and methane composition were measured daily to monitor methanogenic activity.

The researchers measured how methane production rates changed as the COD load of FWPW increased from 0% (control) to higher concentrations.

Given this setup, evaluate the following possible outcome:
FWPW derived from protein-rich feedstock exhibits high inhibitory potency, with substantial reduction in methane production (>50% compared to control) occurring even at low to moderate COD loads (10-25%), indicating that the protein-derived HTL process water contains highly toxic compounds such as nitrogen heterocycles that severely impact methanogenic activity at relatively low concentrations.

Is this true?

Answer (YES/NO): NO